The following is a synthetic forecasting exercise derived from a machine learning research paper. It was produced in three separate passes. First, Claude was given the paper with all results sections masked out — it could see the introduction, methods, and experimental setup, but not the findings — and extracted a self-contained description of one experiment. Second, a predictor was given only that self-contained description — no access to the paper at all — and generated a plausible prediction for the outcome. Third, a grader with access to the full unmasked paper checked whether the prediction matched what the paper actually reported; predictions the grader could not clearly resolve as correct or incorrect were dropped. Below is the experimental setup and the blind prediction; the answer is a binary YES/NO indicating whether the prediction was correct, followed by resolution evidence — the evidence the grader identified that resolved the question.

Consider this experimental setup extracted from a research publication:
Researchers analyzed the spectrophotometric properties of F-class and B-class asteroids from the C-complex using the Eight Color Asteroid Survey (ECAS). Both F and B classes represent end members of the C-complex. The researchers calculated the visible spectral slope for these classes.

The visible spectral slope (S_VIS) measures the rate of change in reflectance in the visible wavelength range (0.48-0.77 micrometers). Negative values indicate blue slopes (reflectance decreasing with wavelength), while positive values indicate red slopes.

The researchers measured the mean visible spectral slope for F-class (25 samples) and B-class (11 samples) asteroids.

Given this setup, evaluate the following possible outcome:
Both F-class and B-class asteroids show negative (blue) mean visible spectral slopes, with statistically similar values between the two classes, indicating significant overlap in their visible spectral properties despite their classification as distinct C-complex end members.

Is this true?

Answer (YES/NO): YES